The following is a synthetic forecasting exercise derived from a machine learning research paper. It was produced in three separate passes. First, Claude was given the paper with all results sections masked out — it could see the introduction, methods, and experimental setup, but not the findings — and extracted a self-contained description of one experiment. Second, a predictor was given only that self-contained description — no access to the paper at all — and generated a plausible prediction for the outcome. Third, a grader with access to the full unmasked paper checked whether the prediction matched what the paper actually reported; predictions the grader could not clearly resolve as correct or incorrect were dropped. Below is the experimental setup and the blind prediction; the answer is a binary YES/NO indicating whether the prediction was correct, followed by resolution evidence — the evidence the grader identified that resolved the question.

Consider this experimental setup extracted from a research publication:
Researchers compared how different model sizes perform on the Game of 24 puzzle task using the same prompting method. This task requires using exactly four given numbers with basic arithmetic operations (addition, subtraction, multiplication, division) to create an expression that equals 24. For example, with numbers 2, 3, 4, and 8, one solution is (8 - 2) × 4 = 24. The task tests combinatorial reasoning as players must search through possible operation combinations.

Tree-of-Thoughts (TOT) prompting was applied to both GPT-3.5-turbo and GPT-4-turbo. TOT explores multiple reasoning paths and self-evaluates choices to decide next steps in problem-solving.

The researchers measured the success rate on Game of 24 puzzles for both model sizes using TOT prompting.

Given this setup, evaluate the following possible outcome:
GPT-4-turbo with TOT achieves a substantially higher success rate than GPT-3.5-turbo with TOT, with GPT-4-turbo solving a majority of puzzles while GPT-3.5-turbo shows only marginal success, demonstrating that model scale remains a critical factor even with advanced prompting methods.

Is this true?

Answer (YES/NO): NO